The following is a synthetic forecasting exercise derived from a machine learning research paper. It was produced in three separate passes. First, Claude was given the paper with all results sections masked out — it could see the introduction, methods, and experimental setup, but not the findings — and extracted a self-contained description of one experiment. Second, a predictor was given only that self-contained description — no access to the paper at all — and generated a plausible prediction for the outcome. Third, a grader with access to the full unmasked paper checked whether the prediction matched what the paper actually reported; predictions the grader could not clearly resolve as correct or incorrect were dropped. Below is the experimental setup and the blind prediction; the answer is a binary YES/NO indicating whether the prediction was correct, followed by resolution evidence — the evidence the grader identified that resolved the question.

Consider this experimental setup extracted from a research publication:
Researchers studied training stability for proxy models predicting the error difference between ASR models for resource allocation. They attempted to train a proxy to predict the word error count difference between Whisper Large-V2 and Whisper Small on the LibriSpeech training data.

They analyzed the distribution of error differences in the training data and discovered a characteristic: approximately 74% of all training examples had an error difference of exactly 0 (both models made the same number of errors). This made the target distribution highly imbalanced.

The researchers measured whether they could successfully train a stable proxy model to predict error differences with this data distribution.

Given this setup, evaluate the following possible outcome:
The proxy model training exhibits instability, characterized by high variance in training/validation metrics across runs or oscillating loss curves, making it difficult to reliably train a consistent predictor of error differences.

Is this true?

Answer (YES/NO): YES